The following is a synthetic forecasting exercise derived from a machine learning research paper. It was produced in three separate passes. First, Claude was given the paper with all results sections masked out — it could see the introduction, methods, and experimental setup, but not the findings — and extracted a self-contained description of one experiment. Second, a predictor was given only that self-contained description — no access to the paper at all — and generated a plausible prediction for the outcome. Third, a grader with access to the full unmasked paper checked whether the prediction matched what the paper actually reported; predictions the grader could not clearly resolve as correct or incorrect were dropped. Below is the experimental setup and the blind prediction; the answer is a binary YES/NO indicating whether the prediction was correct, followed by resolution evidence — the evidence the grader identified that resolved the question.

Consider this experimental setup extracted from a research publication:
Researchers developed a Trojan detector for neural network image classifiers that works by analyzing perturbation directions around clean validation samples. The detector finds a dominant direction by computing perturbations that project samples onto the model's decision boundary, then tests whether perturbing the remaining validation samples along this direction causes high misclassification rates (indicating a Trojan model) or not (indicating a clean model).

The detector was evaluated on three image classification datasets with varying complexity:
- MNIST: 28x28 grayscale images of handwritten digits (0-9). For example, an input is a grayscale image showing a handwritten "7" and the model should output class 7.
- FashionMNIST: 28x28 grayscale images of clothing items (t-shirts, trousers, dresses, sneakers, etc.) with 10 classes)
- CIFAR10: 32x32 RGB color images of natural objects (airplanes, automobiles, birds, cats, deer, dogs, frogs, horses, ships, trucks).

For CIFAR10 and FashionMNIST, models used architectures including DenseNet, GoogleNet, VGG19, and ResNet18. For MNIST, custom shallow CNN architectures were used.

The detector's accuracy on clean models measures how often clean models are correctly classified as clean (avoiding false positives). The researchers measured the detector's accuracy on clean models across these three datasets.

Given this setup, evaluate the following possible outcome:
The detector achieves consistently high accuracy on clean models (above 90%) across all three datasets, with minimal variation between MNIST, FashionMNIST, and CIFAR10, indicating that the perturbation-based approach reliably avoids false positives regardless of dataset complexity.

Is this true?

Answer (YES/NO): NO